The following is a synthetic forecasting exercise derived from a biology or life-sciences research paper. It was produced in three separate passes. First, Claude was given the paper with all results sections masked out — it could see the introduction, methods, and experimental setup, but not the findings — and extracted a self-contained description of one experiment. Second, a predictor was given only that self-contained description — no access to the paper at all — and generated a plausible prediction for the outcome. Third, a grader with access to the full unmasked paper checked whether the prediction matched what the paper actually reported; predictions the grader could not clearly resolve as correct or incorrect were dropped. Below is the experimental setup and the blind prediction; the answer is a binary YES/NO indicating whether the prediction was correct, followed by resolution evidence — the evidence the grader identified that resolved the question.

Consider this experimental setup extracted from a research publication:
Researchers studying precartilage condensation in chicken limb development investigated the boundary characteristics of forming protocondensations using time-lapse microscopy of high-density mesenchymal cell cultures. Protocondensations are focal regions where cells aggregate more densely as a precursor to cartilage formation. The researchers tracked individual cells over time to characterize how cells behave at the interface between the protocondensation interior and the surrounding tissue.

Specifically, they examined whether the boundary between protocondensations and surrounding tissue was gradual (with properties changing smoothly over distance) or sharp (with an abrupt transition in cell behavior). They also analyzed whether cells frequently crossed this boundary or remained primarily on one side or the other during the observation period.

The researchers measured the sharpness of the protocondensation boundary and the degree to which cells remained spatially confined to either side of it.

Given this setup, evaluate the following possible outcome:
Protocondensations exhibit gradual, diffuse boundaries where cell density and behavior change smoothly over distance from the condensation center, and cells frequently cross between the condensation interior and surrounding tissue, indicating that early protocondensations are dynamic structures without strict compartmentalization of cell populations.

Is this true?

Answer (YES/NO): NO